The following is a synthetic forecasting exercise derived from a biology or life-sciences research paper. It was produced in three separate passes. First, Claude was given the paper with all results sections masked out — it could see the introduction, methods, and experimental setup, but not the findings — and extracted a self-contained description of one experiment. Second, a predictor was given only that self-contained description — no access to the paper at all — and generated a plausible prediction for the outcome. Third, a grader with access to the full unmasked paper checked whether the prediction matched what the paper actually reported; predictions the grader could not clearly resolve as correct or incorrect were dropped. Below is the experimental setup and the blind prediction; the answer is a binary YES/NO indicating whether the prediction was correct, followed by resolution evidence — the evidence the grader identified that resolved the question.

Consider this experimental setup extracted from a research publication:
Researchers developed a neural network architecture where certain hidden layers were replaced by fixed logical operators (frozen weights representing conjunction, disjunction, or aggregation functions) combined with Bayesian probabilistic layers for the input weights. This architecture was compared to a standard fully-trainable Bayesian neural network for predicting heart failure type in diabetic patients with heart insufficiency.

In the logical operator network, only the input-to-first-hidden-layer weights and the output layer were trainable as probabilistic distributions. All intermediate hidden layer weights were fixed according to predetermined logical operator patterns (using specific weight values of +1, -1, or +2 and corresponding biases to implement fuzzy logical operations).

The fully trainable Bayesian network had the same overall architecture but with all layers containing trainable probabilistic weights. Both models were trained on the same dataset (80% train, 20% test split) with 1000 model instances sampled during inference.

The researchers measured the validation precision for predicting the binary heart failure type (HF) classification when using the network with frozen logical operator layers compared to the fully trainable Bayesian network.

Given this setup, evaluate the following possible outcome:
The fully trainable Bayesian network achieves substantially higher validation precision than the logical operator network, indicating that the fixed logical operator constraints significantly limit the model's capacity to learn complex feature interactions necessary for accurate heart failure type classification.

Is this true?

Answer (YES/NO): NO